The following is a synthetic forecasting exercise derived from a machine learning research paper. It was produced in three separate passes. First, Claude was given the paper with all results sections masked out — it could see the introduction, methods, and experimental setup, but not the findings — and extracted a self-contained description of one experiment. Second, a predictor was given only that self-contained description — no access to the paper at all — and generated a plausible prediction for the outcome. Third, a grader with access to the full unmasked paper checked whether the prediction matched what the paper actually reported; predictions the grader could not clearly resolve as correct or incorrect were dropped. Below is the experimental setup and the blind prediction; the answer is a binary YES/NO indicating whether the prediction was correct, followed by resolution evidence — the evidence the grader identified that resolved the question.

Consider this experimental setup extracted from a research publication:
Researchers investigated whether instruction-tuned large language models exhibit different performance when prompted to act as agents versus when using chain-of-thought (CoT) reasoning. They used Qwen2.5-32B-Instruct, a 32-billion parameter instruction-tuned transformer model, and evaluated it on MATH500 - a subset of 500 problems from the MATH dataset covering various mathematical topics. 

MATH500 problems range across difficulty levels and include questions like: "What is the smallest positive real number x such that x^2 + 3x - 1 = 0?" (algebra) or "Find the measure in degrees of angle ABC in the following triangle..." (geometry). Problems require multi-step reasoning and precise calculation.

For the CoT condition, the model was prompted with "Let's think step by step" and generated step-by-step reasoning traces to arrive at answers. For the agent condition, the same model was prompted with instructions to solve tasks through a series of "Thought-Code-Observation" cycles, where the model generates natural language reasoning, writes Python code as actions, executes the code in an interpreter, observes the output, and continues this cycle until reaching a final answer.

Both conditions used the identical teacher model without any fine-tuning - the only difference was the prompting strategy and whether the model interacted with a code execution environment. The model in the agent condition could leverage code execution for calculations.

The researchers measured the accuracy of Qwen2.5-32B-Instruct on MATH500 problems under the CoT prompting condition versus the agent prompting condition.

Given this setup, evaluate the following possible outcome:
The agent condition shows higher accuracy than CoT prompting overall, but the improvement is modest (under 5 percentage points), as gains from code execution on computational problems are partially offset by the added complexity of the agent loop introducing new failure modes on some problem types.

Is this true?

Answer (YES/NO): NO